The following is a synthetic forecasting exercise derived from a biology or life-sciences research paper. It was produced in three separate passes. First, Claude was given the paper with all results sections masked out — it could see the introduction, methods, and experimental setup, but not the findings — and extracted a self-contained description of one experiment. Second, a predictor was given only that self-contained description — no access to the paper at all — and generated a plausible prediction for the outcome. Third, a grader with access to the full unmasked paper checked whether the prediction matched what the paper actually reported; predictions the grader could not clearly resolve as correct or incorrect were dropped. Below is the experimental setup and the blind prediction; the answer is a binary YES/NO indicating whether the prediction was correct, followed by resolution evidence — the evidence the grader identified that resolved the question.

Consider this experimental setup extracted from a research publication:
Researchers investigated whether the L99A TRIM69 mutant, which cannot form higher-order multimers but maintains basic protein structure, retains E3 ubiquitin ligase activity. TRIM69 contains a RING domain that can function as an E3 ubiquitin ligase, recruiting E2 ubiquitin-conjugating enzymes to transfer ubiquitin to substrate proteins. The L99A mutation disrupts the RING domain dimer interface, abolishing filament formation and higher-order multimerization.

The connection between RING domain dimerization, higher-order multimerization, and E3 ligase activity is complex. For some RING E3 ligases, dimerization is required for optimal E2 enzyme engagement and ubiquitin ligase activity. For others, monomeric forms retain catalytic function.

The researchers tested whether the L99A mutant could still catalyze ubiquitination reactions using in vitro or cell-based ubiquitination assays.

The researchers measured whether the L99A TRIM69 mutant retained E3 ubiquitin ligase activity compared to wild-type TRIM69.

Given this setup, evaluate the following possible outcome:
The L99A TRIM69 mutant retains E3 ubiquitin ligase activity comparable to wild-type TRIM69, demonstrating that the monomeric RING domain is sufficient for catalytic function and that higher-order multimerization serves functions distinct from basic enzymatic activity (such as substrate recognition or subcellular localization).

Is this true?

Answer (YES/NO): YES